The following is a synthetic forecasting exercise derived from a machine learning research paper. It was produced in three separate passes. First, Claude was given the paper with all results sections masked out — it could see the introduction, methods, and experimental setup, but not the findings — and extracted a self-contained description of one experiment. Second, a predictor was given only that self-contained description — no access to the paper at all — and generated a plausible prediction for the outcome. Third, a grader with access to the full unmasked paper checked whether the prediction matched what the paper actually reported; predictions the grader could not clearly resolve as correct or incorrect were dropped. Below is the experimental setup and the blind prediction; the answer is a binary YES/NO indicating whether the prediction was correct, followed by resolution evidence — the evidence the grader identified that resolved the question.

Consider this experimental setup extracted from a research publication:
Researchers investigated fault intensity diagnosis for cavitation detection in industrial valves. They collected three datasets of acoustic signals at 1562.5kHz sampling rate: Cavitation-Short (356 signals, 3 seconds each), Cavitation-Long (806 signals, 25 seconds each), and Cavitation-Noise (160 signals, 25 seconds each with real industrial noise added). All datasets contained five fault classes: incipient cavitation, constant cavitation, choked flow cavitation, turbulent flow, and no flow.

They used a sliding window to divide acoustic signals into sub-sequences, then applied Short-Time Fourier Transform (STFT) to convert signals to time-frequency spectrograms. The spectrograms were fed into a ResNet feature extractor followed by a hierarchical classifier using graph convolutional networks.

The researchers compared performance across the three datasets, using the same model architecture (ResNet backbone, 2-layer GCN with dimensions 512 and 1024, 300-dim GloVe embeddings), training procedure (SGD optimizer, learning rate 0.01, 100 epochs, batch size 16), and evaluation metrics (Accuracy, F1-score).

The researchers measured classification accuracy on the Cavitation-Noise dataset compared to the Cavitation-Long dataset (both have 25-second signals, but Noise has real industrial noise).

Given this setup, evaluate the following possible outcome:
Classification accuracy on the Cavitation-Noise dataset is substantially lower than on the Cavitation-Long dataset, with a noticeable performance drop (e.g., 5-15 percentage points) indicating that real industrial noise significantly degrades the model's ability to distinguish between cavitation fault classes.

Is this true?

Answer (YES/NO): NO